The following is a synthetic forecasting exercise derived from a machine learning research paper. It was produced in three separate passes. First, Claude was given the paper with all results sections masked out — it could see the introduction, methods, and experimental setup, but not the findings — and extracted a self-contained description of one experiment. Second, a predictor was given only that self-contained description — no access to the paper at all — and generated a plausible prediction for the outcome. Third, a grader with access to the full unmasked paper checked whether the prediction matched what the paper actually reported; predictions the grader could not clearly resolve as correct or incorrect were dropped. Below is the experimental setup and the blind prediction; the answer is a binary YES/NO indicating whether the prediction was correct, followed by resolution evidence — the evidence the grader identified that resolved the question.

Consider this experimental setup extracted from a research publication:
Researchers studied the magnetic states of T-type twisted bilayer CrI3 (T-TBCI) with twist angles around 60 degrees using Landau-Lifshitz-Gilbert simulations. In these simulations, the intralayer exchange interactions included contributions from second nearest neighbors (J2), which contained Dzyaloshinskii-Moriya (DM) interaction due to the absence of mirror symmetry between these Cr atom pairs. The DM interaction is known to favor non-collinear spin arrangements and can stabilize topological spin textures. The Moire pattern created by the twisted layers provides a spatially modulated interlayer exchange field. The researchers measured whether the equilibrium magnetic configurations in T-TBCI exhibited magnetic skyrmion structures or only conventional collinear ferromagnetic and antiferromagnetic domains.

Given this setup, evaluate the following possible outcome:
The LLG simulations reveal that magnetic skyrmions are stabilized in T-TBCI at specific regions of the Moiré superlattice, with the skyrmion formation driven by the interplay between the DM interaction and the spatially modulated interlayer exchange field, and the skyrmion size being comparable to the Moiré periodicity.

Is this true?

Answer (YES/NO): NO